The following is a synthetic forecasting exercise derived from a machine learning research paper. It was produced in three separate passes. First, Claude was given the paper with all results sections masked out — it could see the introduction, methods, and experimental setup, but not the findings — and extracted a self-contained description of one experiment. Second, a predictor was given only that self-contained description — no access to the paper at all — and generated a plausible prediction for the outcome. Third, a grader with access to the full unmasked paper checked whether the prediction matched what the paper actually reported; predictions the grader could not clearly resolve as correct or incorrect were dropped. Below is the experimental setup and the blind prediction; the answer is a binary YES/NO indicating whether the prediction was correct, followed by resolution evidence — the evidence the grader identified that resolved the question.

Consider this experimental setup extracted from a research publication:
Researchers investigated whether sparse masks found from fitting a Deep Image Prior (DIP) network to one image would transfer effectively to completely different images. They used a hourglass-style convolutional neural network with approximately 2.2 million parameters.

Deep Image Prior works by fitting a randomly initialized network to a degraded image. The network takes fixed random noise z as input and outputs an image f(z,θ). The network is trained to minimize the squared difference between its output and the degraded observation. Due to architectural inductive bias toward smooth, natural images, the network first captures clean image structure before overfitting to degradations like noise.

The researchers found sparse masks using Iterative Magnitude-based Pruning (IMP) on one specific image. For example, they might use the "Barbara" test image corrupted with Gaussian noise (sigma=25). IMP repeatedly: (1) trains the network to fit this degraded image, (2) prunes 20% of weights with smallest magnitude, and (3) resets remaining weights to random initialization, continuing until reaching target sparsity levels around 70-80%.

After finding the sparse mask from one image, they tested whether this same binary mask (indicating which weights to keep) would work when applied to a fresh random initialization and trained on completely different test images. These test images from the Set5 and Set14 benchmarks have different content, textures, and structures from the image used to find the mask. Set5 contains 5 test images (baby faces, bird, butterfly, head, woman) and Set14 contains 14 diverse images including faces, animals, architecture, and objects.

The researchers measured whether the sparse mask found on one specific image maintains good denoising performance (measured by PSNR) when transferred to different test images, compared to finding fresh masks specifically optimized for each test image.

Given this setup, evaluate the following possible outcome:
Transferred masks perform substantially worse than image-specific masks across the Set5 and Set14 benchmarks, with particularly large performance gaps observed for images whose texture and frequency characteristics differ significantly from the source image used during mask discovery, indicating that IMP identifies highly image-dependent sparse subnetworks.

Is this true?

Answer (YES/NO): NO